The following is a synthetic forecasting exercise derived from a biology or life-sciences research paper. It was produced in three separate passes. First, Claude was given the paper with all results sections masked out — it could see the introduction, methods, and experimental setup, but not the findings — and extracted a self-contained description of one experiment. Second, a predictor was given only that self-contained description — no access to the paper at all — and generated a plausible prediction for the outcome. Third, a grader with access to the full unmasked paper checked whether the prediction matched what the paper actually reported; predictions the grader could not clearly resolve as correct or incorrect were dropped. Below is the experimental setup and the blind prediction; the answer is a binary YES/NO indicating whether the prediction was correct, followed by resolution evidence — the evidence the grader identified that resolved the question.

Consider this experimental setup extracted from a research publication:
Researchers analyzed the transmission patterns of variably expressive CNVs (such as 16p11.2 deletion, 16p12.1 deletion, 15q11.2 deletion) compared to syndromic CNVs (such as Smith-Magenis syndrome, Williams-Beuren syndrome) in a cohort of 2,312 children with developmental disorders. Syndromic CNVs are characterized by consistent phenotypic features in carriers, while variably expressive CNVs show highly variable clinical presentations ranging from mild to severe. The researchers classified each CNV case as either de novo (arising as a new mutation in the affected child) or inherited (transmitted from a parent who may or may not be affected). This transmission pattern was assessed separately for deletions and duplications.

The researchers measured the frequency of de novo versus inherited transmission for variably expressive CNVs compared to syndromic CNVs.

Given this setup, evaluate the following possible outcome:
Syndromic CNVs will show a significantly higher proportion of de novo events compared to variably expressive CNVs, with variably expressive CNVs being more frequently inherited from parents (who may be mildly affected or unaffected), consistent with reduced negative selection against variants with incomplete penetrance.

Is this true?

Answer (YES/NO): YES